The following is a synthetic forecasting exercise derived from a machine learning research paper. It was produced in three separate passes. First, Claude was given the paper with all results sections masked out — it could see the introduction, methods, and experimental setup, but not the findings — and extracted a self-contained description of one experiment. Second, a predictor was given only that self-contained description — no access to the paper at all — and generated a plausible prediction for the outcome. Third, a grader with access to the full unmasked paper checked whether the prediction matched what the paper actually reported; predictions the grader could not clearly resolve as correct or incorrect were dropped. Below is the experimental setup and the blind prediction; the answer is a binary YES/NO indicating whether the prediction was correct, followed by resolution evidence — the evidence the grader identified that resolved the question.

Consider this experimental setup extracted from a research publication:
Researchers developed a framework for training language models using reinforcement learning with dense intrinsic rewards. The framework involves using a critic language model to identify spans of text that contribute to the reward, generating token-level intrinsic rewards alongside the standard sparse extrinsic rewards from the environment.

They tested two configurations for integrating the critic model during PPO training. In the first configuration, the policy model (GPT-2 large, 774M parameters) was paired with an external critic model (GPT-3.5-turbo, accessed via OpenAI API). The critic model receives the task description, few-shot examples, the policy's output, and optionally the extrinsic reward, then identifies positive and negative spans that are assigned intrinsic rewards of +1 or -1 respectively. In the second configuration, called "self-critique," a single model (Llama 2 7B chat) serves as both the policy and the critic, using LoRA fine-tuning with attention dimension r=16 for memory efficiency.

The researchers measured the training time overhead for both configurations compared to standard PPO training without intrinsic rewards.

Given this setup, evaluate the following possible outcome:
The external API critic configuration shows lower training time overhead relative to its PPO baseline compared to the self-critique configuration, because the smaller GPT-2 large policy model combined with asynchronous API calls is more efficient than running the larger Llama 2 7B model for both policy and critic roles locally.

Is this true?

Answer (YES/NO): NO